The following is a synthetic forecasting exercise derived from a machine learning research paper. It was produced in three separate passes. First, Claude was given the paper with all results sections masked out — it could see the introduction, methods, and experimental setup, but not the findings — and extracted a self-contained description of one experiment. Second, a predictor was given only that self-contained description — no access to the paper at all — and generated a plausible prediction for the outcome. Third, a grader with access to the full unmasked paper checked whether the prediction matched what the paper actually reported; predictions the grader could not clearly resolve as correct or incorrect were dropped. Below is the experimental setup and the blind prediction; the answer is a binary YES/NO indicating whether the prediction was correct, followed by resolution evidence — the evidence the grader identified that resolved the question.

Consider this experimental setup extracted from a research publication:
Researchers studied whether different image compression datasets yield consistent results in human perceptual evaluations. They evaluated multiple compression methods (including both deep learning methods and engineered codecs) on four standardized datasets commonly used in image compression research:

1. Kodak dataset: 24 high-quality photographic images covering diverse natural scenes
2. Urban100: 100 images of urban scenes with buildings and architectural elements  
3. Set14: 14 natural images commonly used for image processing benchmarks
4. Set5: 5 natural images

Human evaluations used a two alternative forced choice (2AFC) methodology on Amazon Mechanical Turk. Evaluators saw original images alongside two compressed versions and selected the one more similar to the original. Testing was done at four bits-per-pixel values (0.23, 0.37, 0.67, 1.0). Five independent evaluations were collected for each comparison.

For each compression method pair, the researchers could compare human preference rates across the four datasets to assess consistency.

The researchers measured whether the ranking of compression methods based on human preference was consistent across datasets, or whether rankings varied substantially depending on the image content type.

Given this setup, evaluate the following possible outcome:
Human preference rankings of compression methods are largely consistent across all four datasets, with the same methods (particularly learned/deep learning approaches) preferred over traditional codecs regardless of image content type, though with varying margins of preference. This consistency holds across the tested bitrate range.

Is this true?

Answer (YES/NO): NO